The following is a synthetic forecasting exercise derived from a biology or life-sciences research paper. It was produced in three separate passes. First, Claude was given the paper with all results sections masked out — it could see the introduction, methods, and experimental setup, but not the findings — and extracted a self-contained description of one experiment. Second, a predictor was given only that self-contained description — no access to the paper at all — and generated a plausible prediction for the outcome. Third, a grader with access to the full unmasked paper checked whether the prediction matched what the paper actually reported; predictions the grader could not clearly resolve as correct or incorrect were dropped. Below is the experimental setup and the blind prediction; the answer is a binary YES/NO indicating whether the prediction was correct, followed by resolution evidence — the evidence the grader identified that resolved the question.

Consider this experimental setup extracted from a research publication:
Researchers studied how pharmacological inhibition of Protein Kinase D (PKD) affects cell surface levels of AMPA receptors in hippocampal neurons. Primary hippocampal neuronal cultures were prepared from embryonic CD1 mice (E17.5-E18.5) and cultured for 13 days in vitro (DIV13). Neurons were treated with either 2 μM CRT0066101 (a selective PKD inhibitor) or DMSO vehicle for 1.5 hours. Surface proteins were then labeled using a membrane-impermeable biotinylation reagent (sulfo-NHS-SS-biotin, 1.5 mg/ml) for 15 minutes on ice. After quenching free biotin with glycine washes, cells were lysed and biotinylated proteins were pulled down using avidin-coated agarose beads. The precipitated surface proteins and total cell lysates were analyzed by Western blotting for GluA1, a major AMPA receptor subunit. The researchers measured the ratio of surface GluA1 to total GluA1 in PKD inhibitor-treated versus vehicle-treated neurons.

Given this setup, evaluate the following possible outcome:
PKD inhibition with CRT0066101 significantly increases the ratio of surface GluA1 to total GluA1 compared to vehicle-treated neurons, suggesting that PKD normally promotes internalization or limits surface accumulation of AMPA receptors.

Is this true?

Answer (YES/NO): YES